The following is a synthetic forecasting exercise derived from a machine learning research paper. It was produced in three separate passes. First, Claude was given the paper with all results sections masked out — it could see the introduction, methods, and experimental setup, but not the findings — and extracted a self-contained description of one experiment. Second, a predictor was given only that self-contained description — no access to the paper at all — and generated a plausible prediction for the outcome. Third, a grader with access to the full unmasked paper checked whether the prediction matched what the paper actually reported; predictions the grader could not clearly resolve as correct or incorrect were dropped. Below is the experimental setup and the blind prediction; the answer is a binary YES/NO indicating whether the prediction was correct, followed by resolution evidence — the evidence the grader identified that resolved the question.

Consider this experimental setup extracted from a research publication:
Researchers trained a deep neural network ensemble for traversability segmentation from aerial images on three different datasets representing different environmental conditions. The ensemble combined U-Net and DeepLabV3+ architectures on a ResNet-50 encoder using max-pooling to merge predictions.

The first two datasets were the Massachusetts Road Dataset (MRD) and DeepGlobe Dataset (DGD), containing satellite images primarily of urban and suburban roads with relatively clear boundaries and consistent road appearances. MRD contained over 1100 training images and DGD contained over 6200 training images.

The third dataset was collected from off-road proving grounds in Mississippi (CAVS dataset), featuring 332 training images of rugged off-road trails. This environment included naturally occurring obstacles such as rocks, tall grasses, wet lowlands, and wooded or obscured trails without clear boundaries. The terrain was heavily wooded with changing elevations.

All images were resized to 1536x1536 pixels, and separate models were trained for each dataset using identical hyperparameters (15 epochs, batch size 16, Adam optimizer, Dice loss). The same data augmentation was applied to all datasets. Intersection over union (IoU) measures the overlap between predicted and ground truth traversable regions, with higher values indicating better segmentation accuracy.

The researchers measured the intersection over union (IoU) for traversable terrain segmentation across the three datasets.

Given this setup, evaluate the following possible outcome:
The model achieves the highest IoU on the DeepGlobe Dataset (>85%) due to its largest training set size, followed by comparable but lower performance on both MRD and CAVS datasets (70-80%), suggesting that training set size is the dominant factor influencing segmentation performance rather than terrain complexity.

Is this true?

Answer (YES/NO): NO